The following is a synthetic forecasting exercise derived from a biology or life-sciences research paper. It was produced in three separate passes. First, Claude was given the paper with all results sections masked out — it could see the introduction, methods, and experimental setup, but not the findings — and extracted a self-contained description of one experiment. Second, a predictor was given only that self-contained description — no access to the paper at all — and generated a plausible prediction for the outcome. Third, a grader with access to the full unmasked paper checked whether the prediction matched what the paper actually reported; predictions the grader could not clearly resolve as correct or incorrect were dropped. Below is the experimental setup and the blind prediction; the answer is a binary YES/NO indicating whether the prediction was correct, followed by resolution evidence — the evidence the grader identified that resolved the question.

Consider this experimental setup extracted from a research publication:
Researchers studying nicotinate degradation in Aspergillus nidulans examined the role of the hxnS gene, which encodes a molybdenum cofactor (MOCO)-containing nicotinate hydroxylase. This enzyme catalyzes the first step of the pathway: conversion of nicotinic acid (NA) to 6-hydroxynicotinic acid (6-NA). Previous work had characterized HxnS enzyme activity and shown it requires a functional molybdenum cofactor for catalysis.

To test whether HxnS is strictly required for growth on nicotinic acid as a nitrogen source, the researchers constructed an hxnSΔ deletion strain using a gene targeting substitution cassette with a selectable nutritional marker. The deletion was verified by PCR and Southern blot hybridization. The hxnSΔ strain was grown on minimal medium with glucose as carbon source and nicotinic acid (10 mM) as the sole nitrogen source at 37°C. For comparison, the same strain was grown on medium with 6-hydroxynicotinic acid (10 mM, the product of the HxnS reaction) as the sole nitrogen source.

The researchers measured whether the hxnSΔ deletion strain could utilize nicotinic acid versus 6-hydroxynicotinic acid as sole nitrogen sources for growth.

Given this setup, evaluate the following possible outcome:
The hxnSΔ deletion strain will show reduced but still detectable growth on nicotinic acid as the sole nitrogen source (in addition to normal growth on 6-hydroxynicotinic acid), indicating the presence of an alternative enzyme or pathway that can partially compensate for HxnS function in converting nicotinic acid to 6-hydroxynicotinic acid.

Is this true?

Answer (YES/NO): NO